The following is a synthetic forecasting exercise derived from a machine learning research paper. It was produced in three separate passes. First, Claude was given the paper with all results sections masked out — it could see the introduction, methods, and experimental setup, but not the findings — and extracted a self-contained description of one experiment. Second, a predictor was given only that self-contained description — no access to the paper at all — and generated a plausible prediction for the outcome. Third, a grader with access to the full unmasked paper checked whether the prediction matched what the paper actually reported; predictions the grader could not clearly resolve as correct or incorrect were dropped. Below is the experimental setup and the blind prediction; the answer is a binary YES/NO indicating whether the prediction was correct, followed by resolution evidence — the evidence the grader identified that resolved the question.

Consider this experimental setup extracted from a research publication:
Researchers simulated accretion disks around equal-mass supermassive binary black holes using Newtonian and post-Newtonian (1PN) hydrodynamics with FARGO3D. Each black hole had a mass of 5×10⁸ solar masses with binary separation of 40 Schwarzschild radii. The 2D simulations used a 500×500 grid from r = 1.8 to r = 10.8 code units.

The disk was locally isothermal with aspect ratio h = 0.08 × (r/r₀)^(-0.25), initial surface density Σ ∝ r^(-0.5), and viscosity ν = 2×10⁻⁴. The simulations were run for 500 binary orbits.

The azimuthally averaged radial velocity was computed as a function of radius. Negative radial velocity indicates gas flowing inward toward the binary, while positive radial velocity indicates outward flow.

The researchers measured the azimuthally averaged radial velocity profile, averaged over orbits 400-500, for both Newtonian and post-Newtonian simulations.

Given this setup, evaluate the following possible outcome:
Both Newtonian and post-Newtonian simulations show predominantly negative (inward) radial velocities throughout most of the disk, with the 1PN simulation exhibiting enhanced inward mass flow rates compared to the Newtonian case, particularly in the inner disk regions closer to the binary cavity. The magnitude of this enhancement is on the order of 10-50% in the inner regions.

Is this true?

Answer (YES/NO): NO